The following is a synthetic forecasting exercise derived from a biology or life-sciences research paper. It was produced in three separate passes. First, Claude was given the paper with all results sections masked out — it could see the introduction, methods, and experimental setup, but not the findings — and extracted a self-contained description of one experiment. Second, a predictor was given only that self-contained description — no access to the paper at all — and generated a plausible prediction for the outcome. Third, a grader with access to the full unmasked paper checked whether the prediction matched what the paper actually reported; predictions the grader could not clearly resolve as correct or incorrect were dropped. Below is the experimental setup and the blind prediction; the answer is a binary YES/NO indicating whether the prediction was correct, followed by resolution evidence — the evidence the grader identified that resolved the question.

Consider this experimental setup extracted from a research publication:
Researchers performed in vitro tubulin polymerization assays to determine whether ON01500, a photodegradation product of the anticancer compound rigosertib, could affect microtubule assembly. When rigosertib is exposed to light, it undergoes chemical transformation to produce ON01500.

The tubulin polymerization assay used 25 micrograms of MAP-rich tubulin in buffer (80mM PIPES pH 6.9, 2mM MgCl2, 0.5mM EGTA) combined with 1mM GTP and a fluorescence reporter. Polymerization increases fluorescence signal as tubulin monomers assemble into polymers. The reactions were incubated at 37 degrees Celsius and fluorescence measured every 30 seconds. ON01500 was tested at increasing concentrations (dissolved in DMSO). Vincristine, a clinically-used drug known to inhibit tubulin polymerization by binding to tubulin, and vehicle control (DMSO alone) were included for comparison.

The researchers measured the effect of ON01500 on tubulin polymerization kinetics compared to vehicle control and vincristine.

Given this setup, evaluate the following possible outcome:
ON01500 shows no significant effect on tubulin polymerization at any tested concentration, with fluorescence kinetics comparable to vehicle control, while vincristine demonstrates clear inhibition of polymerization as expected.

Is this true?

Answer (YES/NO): NO